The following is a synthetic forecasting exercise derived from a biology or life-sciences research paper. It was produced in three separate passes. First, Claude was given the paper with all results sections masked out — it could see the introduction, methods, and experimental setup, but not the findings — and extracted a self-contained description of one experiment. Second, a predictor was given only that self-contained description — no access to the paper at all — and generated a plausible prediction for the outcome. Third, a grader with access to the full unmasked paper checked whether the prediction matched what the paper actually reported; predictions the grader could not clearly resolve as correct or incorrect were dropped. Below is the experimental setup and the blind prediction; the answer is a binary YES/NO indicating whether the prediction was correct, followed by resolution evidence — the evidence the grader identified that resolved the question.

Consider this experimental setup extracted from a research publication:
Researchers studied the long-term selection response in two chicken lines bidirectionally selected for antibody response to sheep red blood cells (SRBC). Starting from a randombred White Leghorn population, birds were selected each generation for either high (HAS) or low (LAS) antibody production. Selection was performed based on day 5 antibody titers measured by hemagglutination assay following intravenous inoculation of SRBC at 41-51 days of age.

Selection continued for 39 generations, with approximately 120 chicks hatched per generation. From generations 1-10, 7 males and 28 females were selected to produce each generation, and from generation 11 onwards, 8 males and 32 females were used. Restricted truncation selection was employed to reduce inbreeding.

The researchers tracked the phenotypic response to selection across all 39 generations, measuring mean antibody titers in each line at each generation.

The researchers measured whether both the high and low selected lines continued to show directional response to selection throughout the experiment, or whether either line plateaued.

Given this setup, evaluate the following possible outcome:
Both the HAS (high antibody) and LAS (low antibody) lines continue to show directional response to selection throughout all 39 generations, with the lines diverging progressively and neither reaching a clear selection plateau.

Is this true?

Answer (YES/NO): NO